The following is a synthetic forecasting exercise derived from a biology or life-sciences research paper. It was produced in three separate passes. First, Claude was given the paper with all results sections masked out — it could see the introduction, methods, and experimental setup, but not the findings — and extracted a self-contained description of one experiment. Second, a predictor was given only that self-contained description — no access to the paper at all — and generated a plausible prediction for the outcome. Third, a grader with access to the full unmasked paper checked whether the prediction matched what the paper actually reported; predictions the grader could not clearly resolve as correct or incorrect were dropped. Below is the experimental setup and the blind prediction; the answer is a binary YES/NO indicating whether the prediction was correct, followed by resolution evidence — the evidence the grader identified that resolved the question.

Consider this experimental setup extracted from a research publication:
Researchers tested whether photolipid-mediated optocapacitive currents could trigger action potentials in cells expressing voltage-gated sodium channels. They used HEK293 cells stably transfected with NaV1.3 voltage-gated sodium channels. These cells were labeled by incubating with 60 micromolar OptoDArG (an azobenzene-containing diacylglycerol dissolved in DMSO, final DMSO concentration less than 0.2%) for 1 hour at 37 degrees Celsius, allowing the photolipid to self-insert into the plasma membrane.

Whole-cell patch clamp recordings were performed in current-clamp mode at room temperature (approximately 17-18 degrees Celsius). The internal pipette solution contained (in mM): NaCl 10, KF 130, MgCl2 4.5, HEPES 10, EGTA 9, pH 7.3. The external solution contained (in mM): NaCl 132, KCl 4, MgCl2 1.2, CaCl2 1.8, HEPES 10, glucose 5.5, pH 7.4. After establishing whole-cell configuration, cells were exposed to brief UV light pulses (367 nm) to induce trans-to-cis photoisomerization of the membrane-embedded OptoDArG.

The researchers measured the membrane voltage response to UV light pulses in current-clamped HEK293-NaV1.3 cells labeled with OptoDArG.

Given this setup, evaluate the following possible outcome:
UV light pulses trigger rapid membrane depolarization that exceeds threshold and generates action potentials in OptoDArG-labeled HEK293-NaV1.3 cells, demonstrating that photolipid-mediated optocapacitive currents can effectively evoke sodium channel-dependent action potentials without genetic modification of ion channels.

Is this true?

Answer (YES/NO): YES